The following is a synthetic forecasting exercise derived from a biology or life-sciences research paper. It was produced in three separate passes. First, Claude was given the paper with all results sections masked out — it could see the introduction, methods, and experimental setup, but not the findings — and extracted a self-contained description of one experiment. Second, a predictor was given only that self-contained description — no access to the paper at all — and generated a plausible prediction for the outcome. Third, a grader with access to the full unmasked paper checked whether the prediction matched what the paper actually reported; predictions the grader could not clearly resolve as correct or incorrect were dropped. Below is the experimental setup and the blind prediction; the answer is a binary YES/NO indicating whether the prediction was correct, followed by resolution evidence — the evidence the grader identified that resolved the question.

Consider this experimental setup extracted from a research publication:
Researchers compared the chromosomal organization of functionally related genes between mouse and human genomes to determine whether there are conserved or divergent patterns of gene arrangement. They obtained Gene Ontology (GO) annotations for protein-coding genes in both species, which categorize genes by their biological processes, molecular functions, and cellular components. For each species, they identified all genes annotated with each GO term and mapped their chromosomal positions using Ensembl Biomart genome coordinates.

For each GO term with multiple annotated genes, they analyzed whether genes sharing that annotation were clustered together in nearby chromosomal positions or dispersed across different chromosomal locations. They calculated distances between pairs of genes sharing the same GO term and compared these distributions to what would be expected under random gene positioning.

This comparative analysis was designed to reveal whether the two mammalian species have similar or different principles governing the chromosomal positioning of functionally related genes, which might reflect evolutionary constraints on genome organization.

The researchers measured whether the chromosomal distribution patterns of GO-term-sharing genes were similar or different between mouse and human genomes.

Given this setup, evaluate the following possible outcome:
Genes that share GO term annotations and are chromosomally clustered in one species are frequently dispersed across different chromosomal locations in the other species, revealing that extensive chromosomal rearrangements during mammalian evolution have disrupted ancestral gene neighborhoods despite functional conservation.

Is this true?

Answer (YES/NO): NO